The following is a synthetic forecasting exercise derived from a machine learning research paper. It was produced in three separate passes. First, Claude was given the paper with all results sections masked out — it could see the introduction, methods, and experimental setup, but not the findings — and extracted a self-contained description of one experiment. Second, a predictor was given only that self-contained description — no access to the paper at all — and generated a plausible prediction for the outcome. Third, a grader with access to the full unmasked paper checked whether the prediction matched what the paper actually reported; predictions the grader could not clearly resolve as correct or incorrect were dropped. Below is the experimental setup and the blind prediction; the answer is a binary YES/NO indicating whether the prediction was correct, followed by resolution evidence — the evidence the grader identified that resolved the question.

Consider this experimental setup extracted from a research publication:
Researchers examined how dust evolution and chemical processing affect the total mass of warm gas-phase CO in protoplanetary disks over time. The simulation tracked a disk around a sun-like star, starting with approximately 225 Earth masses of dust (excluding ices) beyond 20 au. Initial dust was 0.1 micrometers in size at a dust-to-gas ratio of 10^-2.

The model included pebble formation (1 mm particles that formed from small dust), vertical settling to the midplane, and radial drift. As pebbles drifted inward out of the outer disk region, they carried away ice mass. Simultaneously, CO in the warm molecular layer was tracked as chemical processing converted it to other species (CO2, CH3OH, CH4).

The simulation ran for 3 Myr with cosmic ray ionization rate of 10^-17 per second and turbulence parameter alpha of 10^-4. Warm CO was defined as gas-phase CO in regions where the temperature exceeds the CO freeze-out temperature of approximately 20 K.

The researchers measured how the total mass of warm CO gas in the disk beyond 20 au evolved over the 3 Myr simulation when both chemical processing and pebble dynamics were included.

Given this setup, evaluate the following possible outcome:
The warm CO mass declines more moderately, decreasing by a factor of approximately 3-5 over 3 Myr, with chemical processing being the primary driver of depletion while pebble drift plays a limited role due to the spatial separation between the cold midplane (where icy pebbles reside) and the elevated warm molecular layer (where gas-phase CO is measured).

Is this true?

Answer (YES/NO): NO